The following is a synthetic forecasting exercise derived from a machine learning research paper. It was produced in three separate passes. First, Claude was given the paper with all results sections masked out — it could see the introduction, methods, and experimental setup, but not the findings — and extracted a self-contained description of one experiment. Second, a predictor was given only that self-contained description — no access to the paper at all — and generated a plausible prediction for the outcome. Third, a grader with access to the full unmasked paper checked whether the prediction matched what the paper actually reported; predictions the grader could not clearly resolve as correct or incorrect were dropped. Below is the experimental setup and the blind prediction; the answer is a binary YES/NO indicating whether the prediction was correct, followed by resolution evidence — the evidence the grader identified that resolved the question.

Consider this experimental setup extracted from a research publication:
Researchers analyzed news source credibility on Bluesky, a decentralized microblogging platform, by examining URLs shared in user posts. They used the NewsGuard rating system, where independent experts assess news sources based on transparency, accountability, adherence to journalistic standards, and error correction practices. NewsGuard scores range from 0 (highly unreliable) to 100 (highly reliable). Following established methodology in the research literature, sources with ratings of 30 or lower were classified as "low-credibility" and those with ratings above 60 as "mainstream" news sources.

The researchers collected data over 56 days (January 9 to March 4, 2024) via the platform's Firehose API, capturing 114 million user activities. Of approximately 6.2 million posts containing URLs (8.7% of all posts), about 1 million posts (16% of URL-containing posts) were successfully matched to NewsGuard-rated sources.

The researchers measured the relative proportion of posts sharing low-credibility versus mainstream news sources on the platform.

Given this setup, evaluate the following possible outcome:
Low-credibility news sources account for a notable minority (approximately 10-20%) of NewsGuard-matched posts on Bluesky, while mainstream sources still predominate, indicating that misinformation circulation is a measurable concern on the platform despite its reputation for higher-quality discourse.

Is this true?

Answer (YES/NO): NO